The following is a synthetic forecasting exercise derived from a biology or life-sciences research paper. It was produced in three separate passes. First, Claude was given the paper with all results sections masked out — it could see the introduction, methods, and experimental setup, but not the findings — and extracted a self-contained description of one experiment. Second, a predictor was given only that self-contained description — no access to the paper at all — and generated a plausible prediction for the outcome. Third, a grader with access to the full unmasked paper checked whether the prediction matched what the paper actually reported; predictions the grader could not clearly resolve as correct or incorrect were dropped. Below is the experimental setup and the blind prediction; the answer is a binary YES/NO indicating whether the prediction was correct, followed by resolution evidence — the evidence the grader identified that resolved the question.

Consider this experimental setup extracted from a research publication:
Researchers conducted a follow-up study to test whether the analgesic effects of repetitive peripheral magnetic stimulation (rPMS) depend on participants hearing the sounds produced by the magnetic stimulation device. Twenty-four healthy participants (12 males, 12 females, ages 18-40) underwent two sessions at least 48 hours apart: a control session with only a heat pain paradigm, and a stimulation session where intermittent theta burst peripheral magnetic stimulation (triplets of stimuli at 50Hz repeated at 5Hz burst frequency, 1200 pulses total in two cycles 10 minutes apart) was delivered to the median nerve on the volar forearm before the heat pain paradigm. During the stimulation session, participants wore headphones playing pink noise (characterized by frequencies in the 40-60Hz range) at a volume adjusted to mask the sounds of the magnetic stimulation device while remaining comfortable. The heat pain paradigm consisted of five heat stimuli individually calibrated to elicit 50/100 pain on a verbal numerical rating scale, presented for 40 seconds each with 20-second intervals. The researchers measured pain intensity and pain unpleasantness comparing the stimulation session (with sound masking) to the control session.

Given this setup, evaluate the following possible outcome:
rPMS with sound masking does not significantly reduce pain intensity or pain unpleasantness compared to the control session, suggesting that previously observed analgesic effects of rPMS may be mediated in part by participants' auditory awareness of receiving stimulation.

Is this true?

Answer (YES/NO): YES